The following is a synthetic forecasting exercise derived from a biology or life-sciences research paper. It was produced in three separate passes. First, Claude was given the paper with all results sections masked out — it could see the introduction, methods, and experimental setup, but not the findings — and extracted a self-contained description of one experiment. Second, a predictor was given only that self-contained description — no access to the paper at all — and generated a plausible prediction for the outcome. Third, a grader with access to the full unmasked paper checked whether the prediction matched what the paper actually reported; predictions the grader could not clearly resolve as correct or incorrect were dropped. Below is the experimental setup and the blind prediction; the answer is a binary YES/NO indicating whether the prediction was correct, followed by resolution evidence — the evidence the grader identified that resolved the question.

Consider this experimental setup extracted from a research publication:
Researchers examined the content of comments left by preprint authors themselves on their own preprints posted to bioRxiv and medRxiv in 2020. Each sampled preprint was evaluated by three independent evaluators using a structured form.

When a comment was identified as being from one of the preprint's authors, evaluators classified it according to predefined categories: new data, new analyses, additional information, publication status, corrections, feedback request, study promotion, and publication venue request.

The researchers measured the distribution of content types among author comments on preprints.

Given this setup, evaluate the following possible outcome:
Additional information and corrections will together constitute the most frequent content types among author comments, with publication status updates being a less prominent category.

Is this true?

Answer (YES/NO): NO